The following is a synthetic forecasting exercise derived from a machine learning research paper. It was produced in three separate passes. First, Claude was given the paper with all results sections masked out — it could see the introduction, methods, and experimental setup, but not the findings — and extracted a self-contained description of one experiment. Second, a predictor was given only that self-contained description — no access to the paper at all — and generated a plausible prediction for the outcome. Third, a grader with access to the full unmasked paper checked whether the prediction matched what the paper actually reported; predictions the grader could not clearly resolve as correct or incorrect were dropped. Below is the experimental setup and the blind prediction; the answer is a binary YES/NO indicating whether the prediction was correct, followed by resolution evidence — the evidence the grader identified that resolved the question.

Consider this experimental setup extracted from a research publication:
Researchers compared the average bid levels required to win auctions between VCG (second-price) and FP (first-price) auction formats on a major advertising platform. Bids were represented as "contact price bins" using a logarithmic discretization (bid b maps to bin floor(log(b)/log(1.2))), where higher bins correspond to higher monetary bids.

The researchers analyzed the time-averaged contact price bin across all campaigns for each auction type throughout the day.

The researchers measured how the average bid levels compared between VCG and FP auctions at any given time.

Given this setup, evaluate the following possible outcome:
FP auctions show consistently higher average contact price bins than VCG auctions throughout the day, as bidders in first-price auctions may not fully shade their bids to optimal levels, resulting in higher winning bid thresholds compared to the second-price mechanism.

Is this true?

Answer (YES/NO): NO